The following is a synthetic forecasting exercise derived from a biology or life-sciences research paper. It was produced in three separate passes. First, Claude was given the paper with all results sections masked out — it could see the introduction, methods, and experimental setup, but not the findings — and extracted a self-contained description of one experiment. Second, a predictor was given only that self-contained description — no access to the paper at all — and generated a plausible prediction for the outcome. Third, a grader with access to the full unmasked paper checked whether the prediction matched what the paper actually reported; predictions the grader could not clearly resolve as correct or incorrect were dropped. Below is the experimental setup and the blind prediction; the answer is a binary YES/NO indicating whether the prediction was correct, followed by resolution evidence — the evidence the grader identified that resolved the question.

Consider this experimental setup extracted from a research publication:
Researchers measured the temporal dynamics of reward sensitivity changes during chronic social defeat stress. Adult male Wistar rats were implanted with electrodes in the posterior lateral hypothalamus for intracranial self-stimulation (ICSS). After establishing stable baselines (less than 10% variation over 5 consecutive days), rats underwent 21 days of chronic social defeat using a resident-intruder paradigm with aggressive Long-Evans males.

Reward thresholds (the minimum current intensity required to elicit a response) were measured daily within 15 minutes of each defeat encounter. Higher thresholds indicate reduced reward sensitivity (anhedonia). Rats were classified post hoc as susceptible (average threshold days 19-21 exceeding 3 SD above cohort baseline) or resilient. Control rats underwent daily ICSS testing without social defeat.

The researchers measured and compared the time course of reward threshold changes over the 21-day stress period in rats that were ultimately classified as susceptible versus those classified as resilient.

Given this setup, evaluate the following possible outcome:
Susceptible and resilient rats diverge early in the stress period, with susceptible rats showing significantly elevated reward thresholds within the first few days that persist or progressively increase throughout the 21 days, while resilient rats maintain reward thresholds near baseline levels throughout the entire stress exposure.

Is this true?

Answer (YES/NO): NO